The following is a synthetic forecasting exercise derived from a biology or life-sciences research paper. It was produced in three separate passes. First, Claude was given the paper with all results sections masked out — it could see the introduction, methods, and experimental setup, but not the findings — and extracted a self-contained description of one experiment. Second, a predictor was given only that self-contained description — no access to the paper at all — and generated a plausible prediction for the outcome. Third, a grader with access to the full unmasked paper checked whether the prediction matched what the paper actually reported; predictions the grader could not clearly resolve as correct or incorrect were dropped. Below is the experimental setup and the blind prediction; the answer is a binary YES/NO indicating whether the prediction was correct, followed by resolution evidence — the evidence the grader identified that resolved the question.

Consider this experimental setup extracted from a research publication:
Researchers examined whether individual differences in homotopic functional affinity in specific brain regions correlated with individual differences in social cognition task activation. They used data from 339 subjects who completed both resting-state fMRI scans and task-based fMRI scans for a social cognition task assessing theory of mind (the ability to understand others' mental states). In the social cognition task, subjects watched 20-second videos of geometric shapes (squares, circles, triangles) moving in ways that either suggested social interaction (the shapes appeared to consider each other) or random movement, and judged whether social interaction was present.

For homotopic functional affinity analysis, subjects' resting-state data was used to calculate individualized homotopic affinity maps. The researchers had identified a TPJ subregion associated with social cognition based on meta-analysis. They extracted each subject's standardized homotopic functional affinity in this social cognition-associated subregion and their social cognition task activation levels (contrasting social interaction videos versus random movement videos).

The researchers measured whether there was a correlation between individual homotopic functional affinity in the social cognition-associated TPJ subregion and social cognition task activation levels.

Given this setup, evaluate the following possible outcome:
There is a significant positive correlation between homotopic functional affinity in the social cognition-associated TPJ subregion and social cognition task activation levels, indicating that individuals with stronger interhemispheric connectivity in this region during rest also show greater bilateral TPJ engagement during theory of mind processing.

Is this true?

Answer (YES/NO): NO